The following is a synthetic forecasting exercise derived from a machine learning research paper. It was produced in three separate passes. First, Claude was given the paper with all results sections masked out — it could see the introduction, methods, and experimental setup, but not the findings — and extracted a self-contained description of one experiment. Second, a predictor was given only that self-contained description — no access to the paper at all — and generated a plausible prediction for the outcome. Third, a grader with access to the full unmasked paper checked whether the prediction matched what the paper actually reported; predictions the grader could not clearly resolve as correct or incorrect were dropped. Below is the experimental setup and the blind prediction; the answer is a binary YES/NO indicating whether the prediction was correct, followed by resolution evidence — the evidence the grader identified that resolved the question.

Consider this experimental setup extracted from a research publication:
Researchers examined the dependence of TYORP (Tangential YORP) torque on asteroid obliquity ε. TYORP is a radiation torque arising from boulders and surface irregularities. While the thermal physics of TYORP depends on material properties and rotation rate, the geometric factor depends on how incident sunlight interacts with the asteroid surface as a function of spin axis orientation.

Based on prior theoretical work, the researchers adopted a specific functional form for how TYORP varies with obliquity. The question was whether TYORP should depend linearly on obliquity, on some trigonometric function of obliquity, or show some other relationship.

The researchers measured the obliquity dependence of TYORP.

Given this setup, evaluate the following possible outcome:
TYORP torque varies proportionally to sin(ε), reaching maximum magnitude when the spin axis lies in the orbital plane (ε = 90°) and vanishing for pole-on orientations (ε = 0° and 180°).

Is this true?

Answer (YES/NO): NO